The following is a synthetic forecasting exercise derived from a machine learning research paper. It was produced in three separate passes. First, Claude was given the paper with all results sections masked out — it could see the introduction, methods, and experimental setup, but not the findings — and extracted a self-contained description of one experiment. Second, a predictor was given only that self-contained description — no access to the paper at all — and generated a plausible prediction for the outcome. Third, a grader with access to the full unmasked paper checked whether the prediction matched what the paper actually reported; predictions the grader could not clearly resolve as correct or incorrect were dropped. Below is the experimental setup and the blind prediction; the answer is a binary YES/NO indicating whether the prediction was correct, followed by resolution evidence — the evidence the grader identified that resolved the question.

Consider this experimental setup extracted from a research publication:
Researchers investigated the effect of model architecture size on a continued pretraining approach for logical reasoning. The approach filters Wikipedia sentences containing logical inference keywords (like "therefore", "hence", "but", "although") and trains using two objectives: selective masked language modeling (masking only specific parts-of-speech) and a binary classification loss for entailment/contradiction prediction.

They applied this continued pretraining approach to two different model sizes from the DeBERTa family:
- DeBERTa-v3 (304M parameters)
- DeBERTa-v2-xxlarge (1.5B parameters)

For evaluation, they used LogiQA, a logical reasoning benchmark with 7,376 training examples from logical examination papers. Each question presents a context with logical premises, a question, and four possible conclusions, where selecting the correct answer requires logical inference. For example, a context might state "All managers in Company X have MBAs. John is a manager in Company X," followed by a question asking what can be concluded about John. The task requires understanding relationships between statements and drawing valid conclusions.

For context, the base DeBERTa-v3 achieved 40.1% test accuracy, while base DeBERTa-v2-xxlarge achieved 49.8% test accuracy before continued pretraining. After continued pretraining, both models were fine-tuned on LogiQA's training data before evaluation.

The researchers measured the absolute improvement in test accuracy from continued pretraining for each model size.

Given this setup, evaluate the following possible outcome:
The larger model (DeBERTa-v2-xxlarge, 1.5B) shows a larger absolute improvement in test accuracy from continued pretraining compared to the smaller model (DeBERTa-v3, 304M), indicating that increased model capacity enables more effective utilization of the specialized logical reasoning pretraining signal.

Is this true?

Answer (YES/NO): NO